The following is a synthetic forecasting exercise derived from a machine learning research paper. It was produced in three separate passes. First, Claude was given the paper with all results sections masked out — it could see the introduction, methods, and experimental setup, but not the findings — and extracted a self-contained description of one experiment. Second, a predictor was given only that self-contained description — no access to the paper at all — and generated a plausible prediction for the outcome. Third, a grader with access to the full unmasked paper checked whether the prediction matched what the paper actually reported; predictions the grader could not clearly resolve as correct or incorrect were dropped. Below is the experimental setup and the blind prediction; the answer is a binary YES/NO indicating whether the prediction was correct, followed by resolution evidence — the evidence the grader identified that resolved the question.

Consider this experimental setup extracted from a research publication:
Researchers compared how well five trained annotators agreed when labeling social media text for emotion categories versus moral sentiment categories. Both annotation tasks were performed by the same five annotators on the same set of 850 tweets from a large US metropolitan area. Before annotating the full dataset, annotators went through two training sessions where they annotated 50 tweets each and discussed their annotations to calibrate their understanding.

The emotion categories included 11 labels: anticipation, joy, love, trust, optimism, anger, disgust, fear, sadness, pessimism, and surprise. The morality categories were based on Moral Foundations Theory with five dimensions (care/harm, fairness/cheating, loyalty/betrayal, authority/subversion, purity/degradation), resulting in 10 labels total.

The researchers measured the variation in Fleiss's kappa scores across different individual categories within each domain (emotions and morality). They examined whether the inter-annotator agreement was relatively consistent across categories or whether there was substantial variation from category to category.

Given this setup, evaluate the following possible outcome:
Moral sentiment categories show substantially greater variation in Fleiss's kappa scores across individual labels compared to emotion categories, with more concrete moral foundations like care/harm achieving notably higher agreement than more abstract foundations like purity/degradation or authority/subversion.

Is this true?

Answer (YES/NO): NO